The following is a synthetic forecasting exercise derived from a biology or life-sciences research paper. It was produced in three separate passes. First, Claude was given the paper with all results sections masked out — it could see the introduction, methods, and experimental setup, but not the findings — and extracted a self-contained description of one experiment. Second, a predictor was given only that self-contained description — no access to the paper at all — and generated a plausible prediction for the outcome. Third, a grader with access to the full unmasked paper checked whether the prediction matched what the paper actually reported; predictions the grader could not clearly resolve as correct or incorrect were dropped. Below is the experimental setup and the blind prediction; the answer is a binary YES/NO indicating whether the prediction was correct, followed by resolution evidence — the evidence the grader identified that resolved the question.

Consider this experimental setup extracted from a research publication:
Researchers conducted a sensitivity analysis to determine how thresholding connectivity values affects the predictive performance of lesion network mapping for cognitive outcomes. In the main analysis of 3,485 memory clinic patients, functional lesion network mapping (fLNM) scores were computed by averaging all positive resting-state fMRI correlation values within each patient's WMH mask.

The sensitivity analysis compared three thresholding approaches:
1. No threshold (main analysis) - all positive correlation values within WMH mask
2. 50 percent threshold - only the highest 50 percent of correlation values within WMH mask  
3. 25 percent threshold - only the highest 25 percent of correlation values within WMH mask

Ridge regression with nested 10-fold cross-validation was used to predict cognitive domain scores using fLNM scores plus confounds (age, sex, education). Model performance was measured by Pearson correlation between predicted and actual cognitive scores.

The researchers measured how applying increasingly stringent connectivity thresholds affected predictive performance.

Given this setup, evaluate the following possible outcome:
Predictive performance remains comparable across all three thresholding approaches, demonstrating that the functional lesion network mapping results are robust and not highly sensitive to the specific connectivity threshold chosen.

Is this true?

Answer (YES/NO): YES